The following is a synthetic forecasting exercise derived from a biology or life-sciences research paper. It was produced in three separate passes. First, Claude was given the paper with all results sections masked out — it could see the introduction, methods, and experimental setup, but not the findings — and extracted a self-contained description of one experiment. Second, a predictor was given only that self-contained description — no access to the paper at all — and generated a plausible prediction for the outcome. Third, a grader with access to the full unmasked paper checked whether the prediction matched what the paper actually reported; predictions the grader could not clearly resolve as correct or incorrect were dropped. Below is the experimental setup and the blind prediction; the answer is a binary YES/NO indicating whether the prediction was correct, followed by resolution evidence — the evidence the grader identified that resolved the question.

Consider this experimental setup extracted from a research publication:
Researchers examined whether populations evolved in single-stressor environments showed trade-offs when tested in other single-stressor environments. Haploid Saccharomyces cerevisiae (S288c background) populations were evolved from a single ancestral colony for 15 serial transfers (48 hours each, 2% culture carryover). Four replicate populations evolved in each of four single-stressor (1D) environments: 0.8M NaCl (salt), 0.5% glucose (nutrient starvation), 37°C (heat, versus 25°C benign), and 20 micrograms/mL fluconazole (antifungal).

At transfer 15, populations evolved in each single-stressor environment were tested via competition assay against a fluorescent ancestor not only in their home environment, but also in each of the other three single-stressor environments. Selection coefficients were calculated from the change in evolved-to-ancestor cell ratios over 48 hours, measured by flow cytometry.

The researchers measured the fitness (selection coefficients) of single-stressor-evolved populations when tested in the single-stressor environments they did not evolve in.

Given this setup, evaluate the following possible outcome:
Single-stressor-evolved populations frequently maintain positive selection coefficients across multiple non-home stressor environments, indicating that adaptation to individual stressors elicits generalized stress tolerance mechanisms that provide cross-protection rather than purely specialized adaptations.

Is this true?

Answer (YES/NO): NO